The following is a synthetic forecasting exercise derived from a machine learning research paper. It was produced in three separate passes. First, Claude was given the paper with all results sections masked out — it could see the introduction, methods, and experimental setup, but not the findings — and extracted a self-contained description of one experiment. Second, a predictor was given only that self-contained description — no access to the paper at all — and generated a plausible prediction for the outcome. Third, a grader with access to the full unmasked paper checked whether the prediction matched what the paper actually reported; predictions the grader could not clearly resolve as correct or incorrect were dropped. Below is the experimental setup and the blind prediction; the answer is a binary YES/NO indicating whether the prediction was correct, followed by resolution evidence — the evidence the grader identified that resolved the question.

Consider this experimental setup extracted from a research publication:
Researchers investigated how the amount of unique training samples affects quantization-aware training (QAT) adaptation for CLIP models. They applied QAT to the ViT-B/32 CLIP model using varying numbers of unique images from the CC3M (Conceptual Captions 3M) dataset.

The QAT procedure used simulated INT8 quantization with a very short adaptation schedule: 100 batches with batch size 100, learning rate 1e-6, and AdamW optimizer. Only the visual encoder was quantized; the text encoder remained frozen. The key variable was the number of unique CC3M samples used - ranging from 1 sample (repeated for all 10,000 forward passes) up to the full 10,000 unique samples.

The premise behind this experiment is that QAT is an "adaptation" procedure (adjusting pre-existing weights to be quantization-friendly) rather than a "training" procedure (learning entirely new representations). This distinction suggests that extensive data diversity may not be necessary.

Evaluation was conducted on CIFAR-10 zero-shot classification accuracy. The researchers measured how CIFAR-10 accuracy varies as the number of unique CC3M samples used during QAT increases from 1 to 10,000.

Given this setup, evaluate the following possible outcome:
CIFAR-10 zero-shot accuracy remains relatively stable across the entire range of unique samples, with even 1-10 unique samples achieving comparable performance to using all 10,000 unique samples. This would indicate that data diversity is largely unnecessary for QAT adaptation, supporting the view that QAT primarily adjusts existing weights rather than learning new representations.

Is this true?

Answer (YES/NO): YES